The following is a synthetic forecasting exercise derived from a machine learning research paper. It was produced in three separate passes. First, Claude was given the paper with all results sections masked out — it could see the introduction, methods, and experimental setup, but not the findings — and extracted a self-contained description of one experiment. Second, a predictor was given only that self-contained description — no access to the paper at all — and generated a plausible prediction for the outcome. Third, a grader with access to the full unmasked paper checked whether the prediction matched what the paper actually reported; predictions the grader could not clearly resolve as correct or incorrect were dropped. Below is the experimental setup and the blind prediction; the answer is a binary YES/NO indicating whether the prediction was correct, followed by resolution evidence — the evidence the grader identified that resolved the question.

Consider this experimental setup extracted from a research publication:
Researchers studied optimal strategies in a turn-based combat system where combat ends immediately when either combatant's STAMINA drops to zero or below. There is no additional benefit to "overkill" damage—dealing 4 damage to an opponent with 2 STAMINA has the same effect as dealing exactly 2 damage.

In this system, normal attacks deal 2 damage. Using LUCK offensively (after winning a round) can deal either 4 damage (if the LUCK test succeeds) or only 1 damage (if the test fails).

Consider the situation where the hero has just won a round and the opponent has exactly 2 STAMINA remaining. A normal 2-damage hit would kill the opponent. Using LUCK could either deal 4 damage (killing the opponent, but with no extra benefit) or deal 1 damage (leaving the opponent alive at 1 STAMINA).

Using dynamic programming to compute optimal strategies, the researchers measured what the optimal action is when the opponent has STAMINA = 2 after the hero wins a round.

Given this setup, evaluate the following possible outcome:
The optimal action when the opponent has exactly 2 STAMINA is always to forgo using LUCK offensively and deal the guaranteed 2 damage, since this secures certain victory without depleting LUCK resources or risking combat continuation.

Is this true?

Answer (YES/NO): YES